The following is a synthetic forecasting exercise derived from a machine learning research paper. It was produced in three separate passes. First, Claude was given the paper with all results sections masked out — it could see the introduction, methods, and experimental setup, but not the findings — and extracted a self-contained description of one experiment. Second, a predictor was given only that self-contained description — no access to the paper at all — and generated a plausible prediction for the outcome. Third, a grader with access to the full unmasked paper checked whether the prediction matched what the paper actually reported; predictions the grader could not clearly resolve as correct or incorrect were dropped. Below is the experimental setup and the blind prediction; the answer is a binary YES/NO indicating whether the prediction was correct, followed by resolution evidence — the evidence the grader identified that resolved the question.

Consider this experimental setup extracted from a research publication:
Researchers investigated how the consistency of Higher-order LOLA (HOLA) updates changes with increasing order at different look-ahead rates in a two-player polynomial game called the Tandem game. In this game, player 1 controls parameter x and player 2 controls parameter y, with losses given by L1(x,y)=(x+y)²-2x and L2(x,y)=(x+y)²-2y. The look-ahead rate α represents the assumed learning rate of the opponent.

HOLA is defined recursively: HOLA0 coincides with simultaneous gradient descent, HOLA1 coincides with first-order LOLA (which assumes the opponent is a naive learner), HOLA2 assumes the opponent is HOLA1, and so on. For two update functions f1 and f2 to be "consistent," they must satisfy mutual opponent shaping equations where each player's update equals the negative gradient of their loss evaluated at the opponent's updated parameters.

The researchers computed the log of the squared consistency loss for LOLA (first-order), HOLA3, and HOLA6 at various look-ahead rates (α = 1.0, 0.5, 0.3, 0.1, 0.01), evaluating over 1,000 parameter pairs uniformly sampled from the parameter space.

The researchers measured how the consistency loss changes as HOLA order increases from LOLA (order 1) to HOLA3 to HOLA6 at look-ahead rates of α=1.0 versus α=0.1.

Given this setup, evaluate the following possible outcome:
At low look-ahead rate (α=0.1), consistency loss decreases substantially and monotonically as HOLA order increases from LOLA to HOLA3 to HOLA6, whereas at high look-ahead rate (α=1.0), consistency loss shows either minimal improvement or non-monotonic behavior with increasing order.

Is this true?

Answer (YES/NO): NO